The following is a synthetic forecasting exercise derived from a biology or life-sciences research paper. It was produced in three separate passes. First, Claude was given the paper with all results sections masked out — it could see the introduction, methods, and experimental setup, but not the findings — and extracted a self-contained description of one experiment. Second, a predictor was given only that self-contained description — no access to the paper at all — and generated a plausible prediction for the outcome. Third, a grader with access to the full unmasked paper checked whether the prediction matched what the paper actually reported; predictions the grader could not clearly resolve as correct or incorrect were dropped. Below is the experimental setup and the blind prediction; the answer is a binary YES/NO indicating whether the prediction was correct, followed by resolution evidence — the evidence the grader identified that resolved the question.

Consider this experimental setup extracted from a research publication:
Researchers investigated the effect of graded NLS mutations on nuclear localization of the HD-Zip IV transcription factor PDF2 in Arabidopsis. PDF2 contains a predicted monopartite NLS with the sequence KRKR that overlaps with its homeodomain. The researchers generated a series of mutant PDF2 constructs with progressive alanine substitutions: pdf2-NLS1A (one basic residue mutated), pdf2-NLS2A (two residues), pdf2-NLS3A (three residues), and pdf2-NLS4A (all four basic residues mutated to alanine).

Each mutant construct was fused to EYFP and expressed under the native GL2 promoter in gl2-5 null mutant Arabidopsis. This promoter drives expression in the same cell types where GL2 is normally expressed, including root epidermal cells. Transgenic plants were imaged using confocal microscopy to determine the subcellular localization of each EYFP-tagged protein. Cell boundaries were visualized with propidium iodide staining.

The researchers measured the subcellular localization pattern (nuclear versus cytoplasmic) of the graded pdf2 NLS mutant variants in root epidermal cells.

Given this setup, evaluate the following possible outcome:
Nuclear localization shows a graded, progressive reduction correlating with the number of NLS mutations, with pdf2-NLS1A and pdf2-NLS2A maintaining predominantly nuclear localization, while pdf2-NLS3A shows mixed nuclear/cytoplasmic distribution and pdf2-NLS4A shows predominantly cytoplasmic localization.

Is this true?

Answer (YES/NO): NO